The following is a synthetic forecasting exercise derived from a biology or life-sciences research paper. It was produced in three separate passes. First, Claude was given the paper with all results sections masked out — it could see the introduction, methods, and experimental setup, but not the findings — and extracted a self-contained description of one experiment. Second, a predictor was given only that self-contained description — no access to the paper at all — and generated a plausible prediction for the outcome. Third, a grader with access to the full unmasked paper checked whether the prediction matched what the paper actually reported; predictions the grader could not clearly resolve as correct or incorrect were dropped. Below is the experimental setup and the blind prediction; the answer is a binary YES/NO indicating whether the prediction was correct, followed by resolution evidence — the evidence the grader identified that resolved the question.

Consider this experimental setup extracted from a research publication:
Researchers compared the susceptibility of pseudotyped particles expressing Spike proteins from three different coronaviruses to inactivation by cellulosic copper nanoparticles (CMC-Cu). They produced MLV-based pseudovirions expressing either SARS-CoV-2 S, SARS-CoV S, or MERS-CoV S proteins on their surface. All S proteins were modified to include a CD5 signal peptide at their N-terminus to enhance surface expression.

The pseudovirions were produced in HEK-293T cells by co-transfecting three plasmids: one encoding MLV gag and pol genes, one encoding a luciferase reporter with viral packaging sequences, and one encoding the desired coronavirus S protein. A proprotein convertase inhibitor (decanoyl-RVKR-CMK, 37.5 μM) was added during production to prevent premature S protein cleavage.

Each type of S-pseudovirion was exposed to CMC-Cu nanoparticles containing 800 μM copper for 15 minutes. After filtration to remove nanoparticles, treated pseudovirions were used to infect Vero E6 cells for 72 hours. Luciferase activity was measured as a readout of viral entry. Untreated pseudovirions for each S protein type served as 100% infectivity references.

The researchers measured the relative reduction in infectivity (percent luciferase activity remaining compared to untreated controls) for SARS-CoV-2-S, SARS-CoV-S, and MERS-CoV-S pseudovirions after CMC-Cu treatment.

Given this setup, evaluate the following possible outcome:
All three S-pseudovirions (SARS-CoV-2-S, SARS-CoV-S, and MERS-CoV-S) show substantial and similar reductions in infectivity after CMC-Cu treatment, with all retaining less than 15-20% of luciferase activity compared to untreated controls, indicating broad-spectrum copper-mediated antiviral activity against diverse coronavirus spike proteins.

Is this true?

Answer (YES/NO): YES